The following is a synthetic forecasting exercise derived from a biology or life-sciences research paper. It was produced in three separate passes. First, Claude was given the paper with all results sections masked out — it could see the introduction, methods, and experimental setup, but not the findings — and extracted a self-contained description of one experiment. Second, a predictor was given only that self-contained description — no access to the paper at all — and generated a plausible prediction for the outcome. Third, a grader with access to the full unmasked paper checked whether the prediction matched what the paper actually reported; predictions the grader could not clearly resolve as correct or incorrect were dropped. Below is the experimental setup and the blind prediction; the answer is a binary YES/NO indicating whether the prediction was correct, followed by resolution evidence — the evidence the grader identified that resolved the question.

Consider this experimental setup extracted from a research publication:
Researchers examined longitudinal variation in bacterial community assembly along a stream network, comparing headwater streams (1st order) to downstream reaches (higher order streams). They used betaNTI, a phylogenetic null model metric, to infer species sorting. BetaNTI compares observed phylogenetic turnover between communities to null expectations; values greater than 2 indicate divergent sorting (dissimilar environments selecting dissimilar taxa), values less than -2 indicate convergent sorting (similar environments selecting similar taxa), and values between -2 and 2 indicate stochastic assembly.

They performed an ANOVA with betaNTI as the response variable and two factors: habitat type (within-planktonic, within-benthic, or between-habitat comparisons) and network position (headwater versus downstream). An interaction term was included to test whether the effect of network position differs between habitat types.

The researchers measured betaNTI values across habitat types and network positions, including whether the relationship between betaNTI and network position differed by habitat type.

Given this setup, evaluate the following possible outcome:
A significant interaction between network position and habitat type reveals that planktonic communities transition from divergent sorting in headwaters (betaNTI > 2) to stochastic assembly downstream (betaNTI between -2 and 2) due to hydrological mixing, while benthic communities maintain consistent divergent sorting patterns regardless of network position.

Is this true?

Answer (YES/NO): NO